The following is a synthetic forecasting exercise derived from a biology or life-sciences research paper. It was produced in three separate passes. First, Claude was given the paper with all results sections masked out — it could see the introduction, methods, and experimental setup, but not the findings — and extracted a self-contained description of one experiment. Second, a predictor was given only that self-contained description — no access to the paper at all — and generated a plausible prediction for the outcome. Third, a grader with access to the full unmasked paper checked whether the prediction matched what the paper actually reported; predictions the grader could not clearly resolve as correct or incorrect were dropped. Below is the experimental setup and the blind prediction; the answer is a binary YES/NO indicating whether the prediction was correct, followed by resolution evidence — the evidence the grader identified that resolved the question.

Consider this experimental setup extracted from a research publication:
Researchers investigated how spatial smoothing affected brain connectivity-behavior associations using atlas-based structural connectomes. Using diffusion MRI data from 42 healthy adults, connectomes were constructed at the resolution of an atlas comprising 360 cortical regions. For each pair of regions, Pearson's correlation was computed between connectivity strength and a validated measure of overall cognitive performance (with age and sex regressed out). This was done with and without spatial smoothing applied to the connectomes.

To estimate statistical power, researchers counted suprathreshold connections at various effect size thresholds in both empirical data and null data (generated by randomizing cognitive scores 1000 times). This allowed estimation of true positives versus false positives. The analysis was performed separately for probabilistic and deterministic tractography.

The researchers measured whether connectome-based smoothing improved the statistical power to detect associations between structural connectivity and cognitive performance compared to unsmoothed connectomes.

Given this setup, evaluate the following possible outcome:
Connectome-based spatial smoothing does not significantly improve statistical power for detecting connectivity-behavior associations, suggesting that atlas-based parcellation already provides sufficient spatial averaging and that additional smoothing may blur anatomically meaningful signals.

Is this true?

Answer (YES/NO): NO